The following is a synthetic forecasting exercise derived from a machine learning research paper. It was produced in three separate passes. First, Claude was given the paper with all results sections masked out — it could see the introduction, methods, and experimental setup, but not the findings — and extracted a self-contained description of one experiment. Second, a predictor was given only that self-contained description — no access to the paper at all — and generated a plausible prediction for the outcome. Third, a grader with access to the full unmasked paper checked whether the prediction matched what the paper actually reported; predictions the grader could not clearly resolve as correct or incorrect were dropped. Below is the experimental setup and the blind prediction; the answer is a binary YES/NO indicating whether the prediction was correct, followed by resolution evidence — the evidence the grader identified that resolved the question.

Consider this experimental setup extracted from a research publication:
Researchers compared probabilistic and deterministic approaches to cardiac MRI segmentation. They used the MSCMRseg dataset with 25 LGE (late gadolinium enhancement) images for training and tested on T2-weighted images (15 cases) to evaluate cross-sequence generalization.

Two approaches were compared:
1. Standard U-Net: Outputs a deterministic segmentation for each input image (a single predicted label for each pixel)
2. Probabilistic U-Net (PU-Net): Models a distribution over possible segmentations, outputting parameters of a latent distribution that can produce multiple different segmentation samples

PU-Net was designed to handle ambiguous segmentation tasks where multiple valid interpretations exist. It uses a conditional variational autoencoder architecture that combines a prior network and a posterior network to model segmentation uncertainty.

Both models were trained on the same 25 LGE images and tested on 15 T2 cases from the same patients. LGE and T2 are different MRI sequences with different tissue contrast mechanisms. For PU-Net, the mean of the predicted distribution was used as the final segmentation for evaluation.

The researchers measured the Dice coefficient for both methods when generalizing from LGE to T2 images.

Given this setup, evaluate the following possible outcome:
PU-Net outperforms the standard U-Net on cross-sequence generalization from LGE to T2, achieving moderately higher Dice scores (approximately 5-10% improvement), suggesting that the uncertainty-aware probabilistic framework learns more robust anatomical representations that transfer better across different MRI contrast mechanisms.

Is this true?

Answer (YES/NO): YES